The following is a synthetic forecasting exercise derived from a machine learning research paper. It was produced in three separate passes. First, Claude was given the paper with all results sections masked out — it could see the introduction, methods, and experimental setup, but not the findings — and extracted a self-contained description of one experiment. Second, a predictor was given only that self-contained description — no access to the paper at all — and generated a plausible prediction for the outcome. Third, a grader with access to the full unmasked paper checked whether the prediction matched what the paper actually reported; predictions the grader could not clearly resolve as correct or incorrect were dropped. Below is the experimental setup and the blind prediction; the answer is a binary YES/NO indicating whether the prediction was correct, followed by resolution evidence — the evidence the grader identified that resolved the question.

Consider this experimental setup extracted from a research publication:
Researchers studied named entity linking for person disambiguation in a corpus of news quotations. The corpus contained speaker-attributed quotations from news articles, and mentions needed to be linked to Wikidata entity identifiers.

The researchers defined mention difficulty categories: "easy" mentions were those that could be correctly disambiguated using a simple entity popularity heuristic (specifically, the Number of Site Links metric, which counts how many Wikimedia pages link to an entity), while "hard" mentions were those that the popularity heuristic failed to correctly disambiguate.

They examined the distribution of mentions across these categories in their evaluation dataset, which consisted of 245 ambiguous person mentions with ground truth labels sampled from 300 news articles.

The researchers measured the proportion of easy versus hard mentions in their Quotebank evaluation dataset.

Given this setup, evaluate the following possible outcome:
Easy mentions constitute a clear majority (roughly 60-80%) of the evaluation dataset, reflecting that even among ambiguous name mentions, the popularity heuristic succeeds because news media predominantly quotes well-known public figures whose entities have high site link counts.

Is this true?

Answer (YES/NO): NO